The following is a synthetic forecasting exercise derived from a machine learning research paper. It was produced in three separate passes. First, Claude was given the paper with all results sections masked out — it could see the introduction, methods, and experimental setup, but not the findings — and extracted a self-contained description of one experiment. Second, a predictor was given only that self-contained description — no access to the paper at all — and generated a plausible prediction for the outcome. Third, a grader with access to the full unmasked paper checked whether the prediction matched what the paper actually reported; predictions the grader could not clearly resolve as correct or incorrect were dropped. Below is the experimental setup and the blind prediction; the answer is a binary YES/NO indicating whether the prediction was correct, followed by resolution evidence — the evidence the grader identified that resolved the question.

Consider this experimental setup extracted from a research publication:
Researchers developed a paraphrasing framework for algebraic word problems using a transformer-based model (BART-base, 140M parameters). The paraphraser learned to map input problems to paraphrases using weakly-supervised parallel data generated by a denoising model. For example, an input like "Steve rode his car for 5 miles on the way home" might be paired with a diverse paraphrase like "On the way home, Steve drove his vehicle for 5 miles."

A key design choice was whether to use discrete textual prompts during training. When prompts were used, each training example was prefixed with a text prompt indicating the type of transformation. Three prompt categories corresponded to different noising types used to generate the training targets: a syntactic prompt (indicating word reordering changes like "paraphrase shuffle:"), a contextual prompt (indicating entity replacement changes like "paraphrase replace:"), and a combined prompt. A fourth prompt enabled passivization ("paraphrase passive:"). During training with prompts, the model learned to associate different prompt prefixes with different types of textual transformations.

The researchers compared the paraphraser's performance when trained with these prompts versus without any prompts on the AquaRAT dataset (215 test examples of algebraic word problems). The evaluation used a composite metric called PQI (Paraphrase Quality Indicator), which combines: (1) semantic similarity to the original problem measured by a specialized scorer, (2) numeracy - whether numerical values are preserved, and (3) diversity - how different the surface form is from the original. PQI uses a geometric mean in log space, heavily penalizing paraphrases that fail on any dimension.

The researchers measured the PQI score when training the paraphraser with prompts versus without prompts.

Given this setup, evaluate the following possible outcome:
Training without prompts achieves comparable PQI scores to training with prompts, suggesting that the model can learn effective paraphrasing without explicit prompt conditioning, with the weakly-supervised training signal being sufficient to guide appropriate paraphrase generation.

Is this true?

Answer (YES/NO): NO